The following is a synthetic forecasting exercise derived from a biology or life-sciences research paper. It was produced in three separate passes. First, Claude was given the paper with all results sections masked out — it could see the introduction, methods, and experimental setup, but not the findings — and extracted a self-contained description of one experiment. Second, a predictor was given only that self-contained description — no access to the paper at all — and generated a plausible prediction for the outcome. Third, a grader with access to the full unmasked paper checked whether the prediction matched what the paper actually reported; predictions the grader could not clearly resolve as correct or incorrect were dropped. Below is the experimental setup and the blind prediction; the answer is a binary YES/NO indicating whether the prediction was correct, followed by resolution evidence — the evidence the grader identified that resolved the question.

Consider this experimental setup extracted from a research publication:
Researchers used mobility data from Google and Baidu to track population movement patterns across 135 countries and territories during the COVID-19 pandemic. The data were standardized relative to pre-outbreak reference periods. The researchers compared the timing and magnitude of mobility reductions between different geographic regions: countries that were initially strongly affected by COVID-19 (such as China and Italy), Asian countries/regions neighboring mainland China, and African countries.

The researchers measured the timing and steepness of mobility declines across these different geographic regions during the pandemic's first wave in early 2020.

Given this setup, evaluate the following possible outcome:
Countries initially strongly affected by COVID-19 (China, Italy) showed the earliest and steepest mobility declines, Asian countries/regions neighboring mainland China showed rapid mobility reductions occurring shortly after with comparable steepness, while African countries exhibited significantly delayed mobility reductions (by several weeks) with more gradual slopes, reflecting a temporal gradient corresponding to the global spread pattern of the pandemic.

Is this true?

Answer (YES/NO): NO